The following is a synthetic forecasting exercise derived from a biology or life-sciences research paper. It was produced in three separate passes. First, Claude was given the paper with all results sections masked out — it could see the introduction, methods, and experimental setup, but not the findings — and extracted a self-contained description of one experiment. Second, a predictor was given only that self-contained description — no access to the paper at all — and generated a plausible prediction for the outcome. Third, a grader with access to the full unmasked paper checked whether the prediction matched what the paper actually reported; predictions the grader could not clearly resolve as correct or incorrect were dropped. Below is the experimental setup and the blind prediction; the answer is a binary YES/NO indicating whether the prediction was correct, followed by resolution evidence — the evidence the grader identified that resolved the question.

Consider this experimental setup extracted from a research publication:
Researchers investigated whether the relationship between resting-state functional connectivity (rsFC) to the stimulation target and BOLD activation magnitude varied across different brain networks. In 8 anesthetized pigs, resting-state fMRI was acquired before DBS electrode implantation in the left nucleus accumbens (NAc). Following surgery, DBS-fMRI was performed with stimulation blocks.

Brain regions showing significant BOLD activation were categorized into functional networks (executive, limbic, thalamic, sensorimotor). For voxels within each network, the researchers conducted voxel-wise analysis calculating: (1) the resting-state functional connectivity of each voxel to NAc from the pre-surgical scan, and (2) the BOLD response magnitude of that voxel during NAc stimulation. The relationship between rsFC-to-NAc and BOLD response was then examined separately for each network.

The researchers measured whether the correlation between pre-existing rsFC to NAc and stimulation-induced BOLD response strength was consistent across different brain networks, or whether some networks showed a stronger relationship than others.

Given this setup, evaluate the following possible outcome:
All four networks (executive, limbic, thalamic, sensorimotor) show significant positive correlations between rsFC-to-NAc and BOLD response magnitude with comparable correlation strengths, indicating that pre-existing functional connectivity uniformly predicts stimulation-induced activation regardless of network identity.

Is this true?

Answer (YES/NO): NO